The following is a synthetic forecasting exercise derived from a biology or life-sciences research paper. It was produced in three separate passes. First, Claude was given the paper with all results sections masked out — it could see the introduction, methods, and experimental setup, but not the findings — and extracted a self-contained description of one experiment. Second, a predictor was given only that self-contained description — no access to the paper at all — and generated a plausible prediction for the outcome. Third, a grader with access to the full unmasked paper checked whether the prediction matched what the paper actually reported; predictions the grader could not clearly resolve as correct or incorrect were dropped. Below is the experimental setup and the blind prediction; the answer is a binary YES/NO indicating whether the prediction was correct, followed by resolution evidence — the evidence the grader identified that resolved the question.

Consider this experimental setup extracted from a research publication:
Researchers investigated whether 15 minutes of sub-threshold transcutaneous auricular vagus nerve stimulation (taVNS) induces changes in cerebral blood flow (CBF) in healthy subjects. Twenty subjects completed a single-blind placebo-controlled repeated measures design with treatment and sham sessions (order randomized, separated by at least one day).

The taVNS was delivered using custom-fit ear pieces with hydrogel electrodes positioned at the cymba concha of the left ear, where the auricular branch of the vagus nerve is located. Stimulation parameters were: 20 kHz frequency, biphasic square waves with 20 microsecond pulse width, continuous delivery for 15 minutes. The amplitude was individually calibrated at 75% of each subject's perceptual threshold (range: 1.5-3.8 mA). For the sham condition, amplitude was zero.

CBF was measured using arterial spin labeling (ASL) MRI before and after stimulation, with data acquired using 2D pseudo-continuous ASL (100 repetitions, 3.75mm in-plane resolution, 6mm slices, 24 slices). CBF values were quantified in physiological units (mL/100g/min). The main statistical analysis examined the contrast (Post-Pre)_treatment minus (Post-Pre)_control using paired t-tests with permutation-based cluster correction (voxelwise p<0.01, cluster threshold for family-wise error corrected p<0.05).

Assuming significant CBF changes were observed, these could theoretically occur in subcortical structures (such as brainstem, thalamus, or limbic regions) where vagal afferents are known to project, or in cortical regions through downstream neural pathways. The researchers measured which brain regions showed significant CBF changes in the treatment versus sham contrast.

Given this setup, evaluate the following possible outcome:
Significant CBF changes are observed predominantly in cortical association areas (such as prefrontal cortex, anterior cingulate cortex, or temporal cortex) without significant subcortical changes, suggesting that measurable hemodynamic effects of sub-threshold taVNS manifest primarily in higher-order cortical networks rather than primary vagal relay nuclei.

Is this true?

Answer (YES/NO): NO